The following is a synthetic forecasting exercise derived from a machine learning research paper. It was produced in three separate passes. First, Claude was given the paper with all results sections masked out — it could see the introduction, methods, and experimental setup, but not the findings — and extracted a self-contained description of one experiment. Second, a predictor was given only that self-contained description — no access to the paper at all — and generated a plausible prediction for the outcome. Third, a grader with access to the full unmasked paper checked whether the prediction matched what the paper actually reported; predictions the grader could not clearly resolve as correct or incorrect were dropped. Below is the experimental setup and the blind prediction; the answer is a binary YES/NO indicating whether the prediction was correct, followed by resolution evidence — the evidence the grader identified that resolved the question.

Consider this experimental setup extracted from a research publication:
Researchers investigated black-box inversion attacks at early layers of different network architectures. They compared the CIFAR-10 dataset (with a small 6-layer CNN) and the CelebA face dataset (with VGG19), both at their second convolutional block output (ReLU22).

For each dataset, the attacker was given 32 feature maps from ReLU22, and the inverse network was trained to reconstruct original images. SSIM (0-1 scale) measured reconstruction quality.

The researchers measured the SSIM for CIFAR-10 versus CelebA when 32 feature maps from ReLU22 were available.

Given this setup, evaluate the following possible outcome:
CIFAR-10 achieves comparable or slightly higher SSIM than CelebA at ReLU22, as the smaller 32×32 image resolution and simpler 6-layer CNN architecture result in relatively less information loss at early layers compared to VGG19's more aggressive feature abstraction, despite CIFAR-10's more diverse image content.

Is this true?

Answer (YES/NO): NO